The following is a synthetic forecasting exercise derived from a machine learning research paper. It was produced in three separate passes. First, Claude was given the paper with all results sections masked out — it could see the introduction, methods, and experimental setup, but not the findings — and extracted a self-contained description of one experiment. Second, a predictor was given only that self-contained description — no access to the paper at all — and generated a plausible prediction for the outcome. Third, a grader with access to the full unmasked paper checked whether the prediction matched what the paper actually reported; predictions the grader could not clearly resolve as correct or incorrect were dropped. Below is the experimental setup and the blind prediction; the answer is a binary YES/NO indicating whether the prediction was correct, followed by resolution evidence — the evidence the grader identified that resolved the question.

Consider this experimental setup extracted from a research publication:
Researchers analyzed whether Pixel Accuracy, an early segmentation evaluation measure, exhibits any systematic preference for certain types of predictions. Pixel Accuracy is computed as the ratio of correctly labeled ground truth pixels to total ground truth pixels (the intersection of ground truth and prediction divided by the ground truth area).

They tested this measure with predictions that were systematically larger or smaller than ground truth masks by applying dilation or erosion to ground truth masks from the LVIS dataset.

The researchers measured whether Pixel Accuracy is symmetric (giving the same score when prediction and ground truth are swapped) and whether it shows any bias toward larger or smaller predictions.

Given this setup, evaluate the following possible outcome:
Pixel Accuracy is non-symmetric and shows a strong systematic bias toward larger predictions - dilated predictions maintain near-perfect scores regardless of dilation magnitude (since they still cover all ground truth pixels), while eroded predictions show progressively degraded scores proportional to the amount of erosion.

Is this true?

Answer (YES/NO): YES